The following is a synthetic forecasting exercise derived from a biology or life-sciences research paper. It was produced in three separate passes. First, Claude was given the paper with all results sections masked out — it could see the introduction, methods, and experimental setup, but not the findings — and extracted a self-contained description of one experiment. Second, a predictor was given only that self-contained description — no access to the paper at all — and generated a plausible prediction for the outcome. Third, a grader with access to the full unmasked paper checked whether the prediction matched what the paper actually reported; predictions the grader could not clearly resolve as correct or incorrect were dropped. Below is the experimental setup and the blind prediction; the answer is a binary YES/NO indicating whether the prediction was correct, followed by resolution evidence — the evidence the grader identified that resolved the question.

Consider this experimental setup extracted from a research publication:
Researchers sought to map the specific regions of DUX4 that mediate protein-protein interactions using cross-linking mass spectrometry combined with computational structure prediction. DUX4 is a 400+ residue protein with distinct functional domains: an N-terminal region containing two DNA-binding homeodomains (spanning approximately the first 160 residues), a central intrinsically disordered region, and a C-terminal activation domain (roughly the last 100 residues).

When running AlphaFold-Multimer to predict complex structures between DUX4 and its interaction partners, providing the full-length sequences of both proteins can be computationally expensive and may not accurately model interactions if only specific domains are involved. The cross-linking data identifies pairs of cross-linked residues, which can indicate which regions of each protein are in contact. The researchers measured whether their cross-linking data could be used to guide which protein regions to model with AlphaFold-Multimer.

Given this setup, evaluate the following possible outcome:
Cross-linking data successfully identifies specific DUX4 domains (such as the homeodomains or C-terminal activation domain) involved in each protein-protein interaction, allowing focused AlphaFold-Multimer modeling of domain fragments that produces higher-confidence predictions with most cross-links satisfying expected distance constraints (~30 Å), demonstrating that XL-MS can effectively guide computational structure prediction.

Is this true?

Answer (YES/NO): YES